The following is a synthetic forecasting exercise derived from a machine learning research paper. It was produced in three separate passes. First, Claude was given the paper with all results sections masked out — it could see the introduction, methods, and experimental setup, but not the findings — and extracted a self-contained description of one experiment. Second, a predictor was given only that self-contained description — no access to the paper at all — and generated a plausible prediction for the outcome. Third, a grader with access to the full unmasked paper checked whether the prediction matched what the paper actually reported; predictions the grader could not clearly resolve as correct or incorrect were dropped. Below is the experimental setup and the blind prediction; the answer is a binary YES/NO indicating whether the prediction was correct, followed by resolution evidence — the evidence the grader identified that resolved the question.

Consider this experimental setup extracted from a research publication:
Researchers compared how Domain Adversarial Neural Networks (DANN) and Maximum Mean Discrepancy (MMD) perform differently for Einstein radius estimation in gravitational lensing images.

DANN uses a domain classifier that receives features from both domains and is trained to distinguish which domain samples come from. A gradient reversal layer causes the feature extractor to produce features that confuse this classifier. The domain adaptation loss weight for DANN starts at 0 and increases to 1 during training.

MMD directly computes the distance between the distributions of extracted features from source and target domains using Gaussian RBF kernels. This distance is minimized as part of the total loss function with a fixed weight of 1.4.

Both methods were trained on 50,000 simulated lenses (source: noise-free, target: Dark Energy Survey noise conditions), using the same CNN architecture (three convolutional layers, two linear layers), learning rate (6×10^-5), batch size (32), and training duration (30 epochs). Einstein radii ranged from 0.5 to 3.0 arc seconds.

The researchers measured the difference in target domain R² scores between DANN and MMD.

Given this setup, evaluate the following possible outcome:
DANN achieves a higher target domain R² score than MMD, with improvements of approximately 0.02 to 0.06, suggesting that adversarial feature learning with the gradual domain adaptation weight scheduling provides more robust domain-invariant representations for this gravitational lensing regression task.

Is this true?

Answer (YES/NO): NO